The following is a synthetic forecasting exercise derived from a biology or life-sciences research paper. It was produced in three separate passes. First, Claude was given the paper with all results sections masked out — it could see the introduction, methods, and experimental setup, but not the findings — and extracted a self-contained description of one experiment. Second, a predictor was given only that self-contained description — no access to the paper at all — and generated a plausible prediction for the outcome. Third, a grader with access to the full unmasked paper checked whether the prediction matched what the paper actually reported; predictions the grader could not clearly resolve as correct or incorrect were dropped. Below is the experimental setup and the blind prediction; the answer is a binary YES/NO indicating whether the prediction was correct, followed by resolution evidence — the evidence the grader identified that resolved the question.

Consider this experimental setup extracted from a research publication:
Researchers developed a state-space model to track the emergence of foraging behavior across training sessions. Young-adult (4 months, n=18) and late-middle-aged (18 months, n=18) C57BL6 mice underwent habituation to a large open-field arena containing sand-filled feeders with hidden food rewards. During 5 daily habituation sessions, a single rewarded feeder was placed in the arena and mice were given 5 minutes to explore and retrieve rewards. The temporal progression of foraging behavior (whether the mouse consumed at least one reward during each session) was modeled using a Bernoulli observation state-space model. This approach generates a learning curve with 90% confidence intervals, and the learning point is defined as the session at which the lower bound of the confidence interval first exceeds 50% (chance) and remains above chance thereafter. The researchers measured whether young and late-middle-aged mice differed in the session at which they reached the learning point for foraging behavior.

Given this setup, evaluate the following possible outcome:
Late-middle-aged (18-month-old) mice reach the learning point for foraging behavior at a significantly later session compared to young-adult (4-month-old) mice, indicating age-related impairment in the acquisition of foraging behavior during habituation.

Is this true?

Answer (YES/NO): NO